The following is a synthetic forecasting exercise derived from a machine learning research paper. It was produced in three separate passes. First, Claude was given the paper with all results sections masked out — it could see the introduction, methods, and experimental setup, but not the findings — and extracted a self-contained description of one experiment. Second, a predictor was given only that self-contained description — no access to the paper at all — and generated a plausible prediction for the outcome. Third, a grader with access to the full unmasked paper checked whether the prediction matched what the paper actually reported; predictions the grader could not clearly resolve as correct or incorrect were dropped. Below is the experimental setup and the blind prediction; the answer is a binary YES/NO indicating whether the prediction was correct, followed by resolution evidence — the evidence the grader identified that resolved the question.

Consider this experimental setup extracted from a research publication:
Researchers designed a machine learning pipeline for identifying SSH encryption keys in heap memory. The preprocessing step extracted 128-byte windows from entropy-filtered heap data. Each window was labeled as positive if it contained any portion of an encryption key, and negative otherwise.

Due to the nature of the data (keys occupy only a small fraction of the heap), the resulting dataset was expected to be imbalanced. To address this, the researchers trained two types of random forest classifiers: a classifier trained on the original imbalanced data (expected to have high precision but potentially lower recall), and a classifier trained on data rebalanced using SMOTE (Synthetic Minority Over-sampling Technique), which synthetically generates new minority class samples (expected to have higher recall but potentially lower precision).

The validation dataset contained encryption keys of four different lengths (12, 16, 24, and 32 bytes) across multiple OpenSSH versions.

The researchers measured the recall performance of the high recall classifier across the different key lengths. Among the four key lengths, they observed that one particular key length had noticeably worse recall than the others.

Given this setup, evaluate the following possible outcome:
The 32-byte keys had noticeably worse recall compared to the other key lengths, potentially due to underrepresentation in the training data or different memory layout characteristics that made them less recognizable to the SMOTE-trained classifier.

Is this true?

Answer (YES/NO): NO